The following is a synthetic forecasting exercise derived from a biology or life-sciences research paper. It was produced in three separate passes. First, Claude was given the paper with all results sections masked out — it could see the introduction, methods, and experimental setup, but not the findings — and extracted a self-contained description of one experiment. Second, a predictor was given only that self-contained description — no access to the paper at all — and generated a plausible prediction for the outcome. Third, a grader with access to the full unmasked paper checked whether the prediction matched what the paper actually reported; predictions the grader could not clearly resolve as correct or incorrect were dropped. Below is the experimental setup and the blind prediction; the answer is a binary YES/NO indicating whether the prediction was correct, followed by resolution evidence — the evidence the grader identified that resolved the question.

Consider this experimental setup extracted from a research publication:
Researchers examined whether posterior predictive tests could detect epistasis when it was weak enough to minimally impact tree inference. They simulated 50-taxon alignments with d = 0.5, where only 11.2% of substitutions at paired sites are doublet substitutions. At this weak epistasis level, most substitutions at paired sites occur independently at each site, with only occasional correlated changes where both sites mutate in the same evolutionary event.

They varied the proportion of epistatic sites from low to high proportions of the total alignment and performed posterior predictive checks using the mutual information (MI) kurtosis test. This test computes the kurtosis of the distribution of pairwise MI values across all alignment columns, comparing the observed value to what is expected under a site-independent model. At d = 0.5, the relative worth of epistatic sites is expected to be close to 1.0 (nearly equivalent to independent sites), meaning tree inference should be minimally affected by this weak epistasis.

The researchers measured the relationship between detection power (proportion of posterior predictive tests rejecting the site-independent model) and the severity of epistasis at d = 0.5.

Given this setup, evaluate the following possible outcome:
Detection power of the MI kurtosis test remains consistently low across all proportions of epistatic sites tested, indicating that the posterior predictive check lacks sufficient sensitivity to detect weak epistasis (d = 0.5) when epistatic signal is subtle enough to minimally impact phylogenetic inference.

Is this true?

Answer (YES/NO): YES